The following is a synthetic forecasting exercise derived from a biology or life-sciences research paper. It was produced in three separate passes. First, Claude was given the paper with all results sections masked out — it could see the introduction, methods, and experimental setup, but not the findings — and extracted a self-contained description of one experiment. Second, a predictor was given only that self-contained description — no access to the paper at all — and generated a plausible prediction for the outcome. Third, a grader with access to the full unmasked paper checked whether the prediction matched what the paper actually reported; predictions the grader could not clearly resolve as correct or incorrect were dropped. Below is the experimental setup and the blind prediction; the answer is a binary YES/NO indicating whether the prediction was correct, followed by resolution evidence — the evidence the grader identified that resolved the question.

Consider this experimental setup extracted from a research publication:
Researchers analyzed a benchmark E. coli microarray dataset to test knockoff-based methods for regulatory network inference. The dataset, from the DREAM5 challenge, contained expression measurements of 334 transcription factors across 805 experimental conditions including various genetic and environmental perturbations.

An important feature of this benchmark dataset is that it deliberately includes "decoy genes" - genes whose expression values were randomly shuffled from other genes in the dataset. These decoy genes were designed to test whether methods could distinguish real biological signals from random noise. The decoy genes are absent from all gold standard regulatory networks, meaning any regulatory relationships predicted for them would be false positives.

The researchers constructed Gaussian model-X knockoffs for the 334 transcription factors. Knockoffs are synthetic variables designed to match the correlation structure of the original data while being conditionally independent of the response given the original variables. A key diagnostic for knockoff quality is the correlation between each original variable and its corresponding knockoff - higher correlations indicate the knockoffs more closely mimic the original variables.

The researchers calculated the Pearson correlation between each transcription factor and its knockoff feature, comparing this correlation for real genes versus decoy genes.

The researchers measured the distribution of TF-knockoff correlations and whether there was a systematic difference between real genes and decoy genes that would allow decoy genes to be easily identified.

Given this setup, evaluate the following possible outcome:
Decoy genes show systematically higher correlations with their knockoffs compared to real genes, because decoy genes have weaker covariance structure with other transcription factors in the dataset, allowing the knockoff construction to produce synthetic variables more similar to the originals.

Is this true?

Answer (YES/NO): NO